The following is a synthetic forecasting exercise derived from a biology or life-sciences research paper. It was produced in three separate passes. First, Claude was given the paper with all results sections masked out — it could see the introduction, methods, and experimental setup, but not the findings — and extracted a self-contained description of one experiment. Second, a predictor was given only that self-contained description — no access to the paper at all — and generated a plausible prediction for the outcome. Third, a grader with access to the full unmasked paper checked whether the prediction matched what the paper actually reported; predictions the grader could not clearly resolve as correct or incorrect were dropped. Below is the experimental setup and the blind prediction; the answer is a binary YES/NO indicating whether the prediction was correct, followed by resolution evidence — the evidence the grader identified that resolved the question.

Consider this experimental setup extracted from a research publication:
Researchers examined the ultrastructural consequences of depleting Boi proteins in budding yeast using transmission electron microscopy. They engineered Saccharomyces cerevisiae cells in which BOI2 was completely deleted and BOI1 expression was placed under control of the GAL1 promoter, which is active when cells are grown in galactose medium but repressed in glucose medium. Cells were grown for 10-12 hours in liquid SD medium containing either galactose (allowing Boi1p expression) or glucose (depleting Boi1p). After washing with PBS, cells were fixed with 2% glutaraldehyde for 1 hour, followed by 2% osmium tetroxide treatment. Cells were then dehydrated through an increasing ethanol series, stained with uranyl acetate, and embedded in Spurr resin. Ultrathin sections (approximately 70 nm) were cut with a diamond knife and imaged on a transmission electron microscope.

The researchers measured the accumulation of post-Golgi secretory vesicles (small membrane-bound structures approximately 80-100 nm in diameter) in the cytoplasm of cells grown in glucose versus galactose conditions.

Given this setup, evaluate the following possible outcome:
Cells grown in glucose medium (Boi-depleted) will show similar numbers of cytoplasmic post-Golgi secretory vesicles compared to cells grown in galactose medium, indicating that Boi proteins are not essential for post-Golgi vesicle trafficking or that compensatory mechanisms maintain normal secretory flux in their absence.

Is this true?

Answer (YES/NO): NO